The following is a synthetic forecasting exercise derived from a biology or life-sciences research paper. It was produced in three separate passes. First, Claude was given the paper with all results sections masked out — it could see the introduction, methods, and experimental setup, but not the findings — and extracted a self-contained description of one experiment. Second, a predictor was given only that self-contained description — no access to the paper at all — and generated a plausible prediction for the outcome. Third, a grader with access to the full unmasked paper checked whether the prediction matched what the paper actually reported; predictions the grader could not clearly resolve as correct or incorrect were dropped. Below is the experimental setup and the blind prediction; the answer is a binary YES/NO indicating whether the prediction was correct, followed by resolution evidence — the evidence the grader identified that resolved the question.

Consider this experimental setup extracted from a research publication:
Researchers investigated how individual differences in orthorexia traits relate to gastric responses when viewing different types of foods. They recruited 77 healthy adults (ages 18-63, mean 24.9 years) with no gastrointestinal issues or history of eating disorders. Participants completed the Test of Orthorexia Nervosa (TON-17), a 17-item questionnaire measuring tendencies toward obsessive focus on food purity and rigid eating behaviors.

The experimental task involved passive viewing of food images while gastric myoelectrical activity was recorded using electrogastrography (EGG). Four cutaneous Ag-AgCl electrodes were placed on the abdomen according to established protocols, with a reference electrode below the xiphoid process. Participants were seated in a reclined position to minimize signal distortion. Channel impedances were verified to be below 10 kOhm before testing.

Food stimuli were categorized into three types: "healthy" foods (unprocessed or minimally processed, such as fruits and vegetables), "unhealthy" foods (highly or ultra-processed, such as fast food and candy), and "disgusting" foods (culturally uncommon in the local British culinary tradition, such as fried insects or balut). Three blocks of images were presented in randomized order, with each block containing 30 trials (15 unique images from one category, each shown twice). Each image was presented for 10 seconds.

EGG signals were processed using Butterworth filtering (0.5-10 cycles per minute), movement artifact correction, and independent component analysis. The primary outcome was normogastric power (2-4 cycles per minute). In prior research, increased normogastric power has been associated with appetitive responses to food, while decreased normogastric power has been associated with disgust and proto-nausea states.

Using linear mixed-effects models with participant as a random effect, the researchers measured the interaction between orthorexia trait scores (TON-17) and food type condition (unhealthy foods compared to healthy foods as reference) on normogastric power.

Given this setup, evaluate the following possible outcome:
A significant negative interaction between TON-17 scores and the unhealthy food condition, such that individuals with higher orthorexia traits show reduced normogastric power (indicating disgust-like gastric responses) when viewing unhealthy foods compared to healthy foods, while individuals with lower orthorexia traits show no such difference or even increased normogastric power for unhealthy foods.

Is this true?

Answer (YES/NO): NO